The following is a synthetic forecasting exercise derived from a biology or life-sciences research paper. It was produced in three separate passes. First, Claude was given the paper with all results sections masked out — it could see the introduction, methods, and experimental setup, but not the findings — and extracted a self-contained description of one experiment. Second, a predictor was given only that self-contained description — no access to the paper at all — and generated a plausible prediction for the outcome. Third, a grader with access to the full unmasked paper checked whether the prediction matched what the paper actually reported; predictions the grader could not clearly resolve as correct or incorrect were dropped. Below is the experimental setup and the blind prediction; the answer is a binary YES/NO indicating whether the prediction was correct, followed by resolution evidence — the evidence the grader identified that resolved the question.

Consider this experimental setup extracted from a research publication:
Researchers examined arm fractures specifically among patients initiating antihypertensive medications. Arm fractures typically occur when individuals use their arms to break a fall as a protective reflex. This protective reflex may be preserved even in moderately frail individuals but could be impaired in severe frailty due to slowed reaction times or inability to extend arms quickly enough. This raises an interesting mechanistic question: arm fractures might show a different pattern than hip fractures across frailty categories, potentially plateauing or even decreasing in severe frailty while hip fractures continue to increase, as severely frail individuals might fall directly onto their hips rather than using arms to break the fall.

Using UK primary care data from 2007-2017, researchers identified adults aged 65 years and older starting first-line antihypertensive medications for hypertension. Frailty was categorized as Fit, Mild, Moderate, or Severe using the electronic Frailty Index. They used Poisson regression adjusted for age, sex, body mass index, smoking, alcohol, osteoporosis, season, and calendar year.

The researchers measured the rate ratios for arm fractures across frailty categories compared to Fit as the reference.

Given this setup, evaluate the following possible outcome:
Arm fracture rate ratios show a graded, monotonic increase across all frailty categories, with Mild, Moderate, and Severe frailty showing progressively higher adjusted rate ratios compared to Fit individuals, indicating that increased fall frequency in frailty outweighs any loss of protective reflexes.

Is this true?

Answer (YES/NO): YES